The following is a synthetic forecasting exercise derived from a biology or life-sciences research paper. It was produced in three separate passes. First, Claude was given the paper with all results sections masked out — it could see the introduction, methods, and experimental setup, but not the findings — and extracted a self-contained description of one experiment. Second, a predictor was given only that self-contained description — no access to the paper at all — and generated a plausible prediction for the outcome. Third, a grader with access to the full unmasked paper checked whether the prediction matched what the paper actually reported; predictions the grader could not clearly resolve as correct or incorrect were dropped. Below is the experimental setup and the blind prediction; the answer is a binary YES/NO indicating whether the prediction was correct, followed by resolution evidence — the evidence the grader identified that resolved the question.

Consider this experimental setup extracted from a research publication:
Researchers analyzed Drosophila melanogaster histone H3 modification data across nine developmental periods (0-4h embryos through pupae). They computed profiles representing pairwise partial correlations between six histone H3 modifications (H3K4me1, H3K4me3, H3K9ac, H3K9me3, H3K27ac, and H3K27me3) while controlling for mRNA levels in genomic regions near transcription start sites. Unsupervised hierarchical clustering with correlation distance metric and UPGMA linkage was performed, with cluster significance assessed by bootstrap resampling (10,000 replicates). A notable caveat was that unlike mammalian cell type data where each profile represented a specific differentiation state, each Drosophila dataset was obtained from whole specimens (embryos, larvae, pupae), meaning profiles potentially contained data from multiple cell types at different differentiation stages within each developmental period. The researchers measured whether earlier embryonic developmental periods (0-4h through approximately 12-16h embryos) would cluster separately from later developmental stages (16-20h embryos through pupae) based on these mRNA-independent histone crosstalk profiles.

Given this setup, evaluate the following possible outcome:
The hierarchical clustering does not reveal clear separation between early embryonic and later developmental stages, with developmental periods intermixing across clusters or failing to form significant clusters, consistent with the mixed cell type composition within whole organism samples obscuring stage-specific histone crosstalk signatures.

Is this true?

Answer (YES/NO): NO